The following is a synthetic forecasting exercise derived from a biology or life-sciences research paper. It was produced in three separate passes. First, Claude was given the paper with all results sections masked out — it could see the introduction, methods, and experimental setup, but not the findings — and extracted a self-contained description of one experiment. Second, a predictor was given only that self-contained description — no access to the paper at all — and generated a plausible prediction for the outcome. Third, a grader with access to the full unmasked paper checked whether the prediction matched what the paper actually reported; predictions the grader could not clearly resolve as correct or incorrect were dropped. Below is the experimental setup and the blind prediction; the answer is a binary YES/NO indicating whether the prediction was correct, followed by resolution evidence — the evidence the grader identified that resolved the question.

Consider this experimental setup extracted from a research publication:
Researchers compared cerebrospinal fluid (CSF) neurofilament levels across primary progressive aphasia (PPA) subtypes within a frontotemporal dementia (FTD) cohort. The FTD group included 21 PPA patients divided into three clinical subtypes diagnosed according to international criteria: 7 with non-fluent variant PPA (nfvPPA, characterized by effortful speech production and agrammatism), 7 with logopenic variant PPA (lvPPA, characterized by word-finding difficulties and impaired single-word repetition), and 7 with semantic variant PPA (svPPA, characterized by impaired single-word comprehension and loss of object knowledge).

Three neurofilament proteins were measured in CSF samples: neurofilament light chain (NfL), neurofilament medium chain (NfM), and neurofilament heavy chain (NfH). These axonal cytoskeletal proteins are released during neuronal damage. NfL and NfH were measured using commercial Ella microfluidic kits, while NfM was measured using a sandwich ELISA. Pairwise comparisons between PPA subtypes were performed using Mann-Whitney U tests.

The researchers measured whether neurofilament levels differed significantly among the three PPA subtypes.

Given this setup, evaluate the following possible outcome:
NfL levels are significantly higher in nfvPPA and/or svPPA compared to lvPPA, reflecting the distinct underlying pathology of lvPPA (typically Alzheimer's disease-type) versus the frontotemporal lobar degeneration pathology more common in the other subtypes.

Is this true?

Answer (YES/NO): YES